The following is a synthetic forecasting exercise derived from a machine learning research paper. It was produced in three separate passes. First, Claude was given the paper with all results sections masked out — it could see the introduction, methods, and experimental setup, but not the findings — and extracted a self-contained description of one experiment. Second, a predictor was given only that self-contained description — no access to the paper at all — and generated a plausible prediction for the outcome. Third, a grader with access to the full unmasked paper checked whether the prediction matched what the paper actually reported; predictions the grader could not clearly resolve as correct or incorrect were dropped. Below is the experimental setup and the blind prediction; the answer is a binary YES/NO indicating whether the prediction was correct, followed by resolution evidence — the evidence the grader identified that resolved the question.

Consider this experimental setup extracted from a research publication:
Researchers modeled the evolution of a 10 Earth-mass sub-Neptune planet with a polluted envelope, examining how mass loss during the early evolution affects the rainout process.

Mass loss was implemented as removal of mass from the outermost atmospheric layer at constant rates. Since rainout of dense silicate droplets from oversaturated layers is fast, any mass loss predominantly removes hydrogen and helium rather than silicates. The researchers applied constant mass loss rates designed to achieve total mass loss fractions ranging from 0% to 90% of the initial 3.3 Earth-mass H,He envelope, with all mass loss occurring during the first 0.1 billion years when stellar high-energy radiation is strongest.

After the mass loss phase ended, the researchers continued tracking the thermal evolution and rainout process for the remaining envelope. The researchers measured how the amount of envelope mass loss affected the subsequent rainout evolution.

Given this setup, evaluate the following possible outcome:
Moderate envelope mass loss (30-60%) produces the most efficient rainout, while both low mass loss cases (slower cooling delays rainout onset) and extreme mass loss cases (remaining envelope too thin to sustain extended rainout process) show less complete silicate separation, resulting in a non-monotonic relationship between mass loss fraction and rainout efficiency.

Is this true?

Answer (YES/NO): NO